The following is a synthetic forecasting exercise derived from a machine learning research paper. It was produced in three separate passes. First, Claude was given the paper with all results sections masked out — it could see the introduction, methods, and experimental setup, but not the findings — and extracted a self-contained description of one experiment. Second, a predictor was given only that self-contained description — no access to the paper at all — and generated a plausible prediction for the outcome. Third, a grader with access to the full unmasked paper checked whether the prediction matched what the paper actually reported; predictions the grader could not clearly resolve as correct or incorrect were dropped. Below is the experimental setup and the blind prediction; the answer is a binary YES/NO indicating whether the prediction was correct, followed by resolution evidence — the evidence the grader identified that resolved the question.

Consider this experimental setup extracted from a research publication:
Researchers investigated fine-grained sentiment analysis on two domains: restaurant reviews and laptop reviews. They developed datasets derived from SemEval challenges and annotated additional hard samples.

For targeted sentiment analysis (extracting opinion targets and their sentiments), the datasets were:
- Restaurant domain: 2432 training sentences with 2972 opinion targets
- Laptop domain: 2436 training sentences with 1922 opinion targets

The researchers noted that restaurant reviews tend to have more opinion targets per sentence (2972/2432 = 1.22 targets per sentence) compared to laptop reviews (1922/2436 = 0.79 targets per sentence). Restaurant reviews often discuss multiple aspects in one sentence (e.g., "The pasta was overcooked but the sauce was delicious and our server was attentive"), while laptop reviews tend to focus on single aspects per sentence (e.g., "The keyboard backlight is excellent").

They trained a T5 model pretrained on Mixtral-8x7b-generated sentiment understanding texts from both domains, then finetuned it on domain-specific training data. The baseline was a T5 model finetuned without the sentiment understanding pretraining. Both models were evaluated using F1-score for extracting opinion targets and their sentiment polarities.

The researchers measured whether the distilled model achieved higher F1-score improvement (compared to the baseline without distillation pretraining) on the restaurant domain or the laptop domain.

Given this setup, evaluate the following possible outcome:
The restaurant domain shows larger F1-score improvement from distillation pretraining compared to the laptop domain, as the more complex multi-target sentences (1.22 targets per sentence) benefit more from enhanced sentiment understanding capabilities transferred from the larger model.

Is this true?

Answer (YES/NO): NO